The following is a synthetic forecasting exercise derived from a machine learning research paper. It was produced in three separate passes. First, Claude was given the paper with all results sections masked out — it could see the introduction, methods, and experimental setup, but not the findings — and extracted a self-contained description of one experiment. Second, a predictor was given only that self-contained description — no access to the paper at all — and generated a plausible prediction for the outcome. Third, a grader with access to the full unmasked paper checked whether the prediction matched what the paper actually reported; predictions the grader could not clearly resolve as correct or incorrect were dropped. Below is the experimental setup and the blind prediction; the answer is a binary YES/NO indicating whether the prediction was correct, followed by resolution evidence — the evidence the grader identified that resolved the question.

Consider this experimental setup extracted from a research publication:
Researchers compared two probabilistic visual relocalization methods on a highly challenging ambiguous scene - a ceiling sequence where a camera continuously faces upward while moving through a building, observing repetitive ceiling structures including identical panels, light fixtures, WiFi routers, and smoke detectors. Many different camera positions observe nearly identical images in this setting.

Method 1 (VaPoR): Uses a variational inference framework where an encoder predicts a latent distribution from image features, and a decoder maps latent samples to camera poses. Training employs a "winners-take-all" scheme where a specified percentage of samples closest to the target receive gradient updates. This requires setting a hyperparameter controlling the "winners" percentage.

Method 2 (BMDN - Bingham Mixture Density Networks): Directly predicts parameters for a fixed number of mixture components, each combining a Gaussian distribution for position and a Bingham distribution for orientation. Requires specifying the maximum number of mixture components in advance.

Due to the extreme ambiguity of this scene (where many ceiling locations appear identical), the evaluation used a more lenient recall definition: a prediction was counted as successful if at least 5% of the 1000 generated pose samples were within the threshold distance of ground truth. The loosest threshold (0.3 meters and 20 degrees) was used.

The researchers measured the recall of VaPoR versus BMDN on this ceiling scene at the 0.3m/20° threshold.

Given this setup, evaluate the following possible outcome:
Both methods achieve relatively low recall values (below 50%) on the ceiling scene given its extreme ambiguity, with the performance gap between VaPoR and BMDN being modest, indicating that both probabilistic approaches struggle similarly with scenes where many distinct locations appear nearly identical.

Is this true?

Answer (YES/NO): NO